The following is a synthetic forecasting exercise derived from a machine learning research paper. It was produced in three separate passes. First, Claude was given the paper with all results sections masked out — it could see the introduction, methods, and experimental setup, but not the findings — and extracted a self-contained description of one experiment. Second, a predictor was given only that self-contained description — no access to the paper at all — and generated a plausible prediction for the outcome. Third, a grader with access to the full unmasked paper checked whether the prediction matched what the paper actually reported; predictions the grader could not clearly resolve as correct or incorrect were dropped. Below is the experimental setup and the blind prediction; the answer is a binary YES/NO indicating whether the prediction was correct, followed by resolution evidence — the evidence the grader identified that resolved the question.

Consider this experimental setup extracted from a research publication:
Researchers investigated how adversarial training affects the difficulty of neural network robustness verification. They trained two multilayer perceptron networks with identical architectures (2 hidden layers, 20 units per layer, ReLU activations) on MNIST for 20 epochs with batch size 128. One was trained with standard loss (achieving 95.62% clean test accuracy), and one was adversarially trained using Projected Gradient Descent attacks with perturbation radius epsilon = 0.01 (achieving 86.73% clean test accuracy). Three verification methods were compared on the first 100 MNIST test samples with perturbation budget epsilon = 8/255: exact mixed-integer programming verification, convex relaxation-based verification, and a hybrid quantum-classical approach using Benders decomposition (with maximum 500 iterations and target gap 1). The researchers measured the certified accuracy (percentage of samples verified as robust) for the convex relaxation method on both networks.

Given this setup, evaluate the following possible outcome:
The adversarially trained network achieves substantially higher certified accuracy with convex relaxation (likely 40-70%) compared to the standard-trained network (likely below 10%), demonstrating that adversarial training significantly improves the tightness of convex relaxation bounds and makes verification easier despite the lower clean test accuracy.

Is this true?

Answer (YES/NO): NO